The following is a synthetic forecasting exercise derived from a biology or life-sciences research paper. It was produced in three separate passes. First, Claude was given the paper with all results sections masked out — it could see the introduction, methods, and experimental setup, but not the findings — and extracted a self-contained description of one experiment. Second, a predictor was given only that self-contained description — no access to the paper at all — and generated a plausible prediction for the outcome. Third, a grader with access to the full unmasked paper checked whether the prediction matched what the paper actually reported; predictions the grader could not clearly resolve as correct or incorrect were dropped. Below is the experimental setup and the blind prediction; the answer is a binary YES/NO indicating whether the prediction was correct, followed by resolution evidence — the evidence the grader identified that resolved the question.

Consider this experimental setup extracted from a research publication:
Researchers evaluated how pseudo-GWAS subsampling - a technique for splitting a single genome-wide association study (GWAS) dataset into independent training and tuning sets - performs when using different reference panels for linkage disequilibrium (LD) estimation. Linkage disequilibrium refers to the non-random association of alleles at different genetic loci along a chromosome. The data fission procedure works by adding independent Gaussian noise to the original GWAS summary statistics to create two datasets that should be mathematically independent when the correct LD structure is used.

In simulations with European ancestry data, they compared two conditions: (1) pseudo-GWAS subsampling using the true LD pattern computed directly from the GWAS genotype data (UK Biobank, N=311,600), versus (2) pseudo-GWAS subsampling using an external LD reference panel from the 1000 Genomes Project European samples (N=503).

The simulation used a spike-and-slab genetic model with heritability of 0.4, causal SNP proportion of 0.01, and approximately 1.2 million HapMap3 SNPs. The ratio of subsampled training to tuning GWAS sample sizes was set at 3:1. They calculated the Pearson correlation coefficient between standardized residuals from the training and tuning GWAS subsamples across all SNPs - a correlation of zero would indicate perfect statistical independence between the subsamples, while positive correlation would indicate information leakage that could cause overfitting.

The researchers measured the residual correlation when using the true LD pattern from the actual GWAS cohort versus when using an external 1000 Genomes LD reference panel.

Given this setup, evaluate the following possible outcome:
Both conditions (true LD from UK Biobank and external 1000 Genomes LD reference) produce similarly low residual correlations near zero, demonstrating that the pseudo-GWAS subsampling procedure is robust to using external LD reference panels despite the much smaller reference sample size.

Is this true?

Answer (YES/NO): NO